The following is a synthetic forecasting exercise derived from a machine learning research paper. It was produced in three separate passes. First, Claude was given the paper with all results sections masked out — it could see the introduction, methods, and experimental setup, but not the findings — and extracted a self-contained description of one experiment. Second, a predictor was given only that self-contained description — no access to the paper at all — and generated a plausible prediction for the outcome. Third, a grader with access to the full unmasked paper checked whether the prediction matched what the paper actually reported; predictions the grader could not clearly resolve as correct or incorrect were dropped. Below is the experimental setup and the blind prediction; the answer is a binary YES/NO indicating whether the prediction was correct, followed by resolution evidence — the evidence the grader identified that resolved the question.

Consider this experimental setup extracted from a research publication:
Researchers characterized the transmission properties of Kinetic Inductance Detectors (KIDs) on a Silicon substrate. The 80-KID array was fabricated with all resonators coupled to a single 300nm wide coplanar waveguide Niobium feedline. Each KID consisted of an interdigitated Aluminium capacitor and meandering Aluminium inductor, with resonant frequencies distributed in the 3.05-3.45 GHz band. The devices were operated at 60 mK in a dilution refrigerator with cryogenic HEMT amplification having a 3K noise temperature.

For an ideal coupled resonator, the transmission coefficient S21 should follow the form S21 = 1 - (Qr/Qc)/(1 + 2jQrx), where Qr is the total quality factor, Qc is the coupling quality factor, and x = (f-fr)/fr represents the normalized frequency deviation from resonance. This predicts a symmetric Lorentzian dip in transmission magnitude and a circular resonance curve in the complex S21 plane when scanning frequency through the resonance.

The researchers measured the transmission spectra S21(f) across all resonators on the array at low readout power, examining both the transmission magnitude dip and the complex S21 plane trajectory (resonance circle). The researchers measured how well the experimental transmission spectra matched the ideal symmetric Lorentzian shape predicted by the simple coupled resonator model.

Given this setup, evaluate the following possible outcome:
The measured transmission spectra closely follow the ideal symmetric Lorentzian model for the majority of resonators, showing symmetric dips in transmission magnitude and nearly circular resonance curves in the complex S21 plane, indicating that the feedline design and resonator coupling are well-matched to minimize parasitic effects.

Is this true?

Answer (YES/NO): NO